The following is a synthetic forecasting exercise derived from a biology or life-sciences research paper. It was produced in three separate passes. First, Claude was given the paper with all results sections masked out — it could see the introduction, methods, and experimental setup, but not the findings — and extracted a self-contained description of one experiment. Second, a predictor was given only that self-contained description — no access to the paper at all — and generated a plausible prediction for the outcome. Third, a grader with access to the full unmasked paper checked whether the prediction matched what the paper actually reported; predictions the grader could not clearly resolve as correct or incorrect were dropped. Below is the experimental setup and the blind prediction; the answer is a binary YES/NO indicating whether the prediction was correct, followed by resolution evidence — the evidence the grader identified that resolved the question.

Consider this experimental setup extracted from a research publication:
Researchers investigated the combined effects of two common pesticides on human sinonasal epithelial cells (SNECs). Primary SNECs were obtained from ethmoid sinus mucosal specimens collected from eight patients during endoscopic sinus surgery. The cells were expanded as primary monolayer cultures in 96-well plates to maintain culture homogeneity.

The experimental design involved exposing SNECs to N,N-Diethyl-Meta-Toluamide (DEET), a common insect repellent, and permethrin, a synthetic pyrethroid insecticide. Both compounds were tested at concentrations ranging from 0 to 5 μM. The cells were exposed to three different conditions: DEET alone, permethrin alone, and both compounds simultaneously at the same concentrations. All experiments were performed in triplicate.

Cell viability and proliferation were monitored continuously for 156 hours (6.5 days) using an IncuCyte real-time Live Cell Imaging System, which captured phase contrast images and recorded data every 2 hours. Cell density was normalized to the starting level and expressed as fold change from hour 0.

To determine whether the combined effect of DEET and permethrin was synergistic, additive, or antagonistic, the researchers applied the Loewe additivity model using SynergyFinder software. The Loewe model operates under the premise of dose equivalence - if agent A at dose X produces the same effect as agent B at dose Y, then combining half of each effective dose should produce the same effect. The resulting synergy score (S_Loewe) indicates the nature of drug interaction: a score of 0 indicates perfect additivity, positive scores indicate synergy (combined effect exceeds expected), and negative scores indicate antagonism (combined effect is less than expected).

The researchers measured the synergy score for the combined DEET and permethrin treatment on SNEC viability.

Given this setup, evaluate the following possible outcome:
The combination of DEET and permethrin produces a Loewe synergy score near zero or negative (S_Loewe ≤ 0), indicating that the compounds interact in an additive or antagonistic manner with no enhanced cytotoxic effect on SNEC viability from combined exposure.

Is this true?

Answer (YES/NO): NO